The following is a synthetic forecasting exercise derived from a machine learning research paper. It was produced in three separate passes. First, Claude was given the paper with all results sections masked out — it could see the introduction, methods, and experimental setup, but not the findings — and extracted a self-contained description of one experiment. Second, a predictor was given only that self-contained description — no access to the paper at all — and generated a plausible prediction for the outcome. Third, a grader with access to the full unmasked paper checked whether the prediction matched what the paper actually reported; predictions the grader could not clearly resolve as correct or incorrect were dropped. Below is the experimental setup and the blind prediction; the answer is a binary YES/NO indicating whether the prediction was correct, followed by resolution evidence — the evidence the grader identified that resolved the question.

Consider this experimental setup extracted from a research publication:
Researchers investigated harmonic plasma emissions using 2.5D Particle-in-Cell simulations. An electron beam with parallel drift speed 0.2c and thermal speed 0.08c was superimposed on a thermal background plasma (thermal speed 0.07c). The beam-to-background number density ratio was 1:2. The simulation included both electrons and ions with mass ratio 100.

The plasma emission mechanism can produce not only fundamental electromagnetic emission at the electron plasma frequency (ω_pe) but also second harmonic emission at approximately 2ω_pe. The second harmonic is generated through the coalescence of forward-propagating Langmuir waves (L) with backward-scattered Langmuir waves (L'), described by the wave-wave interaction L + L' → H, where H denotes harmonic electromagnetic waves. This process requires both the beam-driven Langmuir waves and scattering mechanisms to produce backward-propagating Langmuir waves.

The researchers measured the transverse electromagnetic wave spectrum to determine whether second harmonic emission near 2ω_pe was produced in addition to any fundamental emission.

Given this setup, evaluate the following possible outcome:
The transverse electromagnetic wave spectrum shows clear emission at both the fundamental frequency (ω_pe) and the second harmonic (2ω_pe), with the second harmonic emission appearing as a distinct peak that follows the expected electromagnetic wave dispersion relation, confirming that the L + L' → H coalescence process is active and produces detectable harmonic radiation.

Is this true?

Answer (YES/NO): YES